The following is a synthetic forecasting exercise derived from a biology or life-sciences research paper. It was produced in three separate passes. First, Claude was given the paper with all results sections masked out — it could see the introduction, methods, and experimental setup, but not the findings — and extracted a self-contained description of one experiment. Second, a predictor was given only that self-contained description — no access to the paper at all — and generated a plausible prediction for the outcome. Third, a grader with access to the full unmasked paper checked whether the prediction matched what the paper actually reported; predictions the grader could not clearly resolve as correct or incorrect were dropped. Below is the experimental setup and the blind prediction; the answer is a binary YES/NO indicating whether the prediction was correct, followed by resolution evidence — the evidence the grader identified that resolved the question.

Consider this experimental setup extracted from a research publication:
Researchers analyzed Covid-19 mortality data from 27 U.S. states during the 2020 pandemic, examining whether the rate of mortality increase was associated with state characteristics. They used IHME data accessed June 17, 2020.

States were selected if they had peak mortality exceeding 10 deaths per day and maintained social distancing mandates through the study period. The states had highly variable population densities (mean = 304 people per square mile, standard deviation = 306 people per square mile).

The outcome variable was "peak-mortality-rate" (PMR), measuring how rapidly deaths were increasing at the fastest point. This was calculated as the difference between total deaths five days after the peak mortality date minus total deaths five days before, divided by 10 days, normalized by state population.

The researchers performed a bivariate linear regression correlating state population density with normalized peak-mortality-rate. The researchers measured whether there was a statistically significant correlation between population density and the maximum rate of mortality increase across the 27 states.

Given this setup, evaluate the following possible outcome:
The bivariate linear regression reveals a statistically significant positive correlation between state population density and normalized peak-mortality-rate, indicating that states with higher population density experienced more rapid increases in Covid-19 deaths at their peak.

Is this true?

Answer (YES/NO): YES